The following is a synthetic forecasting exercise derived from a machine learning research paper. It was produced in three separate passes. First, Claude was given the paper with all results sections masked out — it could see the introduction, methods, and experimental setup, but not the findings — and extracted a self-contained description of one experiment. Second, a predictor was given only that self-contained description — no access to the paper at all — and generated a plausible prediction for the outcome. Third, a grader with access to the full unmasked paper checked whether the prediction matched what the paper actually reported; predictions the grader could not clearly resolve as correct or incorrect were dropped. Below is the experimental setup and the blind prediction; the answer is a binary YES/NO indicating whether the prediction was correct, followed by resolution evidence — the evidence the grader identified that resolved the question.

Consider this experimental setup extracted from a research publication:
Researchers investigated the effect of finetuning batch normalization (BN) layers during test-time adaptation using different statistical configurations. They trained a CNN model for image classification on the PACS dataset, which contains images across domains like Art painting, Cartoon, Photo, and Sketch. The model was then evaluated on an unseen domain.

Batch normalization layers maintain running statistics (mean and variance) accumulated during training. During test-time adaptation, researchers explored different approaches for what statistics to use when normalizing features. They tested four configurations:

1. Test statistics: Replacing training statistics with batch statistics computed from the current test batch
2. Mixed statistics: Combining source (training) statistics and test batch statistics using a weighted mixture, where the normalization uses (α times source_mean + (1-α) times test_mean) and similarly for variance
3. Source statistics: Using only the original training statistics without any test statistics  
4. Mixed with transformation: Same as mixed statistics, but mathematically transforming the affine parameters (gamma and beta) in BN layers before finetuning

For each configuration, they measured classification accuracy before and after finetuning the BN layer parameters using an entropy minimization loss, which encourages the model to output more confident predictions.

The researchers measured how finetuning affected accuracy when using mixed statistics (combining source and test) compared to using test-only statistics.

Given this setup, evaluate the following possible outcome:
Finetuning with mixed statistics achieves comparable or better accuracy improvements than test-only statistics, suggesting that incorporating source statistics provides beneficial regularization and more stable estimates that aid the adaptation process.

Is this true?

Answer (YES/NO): NO